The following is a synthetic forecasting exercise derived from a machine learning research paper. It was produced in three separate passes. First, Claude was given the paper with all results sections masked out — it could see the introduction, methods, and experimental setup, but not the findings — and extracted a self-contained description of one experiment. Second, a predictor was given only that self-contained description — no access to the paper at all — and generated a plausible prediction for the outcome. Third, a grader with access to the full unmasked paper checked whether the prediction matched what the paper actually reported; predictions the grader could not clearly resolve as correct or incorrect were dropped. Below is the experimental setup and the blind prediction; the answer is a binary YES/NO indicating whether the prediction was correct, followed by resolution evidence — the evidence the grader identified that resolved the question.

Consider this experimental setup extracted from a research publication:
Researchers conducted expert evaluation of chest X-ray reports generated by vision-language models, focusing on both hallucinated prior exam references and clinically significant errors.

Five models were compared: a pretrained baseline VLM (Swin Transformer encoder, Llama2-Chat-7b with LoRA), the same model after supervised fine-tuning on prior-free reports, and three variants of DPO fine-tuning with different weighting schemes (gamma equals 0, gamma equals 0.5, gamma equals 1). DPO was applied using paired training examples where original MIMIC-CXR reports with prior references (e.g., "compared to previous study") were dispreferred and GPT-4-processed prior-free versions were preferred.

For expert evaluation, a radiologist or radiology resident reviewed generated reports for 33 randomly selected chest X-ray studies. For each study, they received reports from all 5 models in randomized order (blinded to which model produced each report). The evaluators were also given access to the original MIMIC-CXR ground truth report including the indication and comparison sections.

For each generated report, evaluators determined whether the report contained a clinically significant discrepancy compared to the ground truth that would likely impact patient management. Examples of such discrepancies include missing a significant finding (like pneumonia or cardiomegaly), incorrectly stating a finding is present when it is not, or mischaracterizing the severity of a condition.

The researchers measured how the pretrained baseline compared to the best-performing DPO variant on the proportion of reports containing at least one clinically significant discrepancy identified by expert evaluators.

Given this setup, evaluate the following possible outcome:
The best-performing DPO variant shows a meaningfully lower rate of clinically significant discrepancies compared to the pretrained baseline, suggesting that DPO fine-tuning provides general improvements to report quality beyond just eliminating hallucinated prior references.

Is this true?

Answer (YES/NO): NO